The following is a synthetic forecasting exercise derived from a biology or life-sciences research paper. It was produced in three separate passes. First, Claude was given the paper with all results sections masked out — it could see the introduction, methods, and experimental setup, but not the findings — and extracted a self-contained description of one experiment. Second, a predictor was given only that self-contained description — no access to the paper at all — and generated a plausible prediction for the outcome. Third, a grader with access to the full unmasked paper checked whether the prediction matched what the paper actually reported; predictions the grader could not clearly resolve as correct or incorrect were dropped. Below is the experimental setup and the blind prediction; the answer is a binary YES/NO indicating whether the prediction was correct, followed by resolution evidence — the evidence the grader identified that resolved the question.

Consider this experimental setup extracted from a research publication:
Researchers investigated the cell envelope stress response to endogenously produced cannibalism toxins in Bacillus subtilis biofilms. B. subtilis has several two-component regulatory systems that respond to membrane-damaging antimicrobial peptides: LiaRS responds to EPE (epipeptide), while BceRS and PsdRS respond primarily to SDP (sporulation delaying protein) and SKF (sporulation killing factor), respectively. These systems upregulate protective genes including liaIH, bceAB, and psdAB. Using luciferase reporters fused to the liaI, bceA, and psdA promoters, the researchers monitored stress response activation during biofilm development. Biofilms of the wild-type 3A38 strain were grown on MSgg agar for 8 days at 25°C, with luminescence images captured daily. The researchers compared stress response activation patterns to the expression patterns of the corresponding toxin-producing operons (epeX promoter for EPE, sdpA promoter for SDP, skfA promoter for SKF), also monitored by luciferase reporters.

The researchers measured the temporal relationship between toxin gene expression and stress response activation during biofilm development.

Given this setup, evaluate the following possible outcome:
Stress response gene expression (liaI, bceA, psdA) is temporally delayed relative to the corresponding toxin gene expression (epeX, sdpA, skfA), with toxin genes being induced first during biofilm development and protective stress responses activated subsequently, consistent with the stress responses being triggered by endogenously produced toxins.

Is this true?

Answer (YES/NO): YES